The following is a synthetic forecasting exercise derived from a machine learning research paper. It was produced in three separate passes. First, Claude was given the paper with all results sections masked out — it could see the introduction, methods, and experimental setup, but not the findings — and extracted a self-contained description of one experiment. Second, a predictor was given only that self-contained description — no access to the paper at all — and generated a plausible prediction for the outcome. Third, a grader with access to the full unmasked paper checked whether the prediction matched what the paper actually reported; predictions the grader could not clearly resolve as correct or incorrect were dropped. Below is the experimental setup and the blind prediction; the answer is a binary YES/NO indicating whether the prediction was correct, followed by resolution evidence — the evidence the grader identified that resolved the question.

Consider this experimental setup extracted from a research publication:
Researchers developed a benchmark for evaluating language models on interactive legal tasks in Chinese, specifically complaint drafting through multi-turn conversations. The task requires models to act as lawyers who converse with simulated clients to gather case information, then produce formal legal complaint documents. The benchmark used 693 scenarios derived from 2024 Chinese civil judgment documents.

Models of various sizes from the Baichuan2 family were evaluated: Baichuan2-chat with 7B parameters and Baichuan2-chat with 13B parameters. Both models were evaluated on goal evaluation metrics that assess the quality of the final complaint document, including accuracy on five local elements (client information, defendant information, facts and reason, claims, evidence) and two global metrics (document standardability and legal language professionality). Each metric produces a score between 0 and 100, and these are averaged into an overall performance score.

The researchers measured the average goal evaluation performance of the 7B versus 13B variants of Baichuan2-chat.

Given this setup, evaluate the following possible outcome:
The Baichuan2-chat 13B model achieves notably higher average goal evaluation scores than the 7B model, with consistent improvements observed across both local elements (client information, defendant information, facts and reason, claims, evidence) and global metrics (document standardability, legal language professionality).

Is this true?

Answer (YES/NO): NO